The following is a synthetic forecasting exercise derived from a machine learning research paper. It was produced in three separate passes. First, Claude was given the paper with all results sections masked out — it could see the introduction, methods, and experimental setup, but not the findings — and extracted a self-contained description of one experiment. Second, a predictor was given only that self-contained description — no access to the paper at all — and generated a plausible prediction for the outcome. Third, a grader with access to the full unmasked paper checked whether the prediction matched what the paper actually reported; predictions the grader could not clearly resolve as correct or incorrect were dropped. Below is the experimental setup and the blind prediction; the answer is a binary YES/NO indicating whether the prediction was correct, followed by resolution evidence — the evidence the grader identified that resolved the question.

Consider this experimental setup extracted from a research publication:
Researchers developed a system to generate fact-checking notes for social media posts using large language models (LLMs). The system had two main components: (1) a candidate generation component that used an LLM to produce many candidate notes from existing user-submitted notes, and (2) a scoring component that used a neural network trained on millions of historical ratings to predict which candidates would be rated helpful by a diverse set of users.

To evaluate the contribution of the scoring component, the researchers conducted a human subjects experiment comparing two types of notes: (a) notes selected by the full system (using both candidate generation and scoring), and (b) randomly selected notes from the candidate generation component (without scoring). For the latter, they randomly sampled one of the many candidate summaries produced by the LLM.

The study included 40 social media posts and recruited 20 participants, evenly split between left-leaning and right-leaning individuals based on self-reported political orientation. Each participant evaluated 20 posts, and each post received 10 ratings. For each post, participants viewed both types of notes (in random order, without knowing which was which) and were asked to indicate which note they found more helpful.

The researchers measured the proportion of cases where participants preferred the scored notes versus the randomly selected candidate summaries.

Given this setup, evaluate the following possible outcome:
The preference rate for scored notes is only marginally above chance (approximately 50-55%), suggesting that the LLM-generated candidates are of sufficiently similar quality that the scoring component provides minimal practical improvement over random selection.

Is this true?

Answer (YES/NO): NO